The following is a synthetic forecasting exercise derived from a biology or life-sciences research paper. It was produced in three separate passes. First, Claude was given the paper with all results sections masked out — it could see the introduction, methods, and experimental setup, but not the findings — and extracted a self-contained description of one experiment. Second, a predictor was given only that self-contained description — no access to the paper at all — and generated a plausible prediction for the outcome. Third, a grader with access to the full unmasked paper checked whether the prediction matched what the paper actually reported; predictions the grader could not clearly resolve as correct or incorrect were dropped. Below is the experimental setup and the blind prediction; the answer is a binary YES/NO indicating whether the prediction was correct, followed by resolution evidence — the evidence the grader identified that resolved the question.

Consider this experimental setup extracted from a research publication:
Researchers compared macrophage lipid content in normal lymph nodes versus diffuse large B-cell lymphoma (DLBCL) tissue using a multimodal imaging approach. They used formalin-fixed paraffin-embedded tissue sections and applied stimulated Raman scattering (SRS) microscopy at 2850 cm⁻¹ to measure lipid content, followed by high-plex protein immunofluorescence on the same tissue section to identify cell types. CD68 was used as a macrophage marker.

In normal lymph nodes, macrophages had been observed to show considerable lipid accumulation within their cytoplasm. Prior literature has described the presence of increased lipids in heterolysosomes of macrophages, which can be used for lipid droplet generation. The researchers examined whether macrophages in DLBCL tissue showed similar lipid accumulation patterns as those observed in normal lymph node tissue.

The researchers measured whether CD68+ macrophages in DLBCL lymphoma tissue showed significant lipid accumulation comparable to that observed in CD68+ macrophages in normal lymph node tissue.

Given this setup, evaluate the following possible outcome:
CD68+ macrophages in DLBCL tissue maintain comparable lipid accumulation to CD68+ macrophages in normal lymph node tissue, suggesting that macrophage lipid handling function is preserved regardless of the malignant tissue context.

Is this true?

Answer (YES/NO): NO